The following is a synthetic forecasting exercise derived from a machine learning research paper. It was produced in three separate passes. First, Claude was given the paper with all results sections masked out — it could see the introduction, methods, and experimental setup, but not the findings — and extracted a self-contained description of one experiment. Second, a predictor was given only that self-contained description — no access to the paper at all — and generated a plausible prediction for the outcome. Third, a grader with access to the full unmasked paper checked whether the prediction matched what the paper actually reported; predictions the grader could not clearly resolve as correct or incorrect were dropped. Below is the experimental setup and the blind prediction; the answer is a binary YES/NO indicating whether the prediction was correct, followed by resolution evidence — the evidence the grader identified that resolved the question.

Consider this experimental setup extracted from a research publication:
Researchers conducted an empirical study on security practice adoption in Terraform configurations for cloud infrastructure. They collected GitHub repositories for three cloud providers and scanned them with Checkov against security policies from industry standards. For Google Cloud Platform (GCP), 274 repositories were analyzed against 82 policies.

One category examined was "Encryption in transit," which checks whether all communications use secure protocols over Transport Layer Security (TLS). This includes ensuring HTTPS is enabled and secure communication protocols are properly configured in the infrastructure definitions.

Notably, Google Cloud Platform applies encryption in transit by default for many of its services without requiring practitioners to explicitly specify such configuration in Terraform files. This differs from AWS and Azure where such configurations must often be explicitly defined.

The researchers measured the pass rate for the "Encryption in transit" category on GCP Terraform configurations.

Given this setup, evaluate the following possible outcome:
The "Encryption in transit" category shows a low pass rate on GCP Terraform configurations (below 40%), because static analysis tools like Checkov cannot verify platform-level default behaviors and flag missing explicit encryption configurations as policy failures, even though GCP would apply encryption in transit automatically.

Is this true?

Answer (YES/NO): YES